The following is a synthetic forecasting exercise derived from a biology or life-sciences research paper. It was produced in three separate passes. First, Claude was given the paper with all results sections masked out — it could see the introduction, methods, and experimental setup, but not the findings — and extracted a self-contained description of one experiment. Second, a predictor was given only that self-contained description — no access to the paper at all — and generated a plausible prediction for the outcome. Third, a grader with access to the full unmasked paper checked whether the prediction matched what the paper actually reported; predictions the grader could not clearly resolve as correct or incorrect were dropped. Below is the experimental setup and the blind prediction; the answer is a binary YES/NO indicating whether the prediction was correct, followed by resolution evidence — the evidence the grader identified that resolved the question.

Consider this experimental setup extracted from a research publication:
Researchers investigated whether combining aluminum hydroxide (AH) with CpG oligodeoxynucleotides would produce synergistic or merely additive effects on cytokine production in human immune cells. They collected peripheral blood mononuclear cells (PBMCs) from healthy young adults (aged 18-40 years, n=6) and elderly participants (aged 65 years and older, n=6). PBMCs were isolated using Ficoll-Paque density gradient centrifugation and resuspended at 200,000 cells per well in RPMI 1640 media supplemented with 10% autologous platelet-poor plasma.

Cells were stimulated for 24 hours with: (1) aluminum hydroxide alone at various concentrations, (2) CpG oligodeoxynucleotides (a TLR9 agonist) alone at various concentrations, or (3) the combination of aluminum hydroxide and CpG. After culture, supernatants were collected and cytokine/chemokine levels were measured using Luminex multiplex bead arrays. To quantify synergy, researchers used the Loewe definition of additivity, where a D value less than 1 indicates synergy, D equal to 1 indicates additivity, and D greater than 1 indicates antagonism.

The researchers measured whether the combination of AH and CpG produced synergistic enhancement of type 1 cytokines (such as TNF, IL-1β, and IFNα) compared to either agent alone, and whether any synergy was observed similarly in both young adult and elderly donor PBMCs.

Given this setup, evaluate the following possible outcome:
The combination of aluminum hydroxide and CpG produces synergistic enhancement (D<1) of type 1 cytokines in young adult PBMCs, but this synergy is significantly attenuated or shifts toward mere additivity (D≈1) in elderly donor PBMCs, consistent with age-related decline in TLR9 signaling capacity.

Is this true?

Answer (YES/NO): NO